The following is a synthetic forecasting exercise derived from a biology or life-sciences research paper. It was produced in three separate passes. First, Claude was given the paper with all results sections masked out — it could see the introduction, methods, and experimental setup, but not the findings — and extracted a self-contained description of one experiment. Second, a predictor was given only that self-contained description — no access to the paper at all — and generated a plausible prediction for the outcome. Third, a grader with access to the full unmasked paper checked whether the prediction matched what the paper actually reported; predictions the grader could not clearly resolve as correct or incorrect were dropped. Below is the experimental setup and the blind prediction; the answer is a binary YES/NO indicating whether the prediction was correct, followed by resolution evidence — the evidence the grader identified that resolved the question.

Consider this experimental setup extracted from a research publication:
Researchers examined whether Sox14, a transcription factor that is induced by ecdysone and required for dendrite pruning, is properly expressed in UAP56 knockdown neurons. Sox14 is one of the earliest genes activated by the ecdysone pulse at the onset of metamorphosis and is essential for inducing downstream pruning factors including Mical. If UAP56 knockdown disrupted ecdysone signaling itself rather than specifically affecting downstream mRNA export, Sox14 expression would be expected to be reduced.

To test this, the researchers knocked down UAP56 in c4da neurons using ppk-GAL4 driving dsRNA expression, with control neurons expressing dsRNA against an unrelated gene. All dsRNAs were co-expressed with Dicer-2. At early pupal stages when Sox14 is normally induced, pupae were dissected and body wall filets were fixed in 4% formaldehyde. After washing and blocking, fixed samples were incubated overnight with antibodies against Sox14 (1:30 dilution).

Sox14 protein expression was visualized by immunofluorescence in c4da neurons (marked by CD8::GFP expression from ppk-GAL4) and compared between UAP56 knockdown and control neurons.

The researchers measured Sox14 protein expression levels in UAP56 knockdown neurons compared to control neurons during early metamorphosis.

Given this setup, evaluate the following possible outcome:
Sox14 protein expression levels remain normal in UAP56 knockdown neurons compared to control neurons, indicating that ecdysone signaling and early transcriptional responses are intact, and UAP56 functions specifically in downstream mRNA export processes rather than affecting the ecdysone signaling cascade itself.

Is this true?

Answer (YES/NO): YES